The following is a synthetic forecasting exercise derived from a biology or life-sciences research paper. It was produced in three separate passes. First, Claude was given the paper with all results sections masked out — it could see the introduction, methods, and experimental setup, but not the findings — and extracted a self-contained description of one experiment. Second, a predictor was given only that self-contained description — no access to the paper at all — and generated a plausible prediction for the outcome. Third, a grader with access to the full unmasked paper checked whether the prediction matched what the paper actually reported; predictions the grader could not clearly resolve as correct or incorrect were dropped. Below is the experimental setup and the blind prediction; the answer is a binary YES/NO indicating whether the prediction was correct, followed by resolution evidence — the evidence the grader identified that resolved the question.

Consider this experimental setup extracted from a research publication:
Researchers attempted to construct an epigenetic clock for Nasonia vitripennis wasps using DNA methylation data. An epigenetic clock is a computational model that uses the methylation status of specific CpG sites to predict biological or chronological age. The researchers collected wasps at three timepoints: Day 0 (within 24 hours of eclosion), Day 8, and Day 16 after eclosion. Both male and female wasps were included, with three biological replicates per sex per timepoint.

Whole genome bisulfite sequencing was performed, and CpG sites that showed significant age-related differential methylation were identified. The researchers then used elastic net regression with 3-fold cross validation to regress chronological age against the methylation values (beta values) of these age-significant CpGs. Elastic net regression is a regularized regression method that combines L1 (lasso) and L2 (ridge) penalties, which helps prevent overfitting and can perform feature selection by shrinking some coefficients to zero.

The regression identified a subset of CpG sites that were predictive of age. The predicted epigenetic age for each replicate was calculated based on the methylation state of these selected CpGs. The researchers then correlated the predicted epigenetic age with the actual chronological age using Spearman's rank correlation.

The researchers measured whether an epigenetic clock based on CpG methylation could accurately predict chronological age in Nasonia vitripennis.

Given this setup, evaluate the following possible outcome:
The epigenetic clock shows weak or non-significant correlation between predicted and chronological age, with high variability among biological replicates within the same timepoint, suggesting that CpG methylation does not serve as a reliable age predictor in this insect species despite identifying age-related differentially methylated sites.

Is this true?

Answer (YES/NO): NO